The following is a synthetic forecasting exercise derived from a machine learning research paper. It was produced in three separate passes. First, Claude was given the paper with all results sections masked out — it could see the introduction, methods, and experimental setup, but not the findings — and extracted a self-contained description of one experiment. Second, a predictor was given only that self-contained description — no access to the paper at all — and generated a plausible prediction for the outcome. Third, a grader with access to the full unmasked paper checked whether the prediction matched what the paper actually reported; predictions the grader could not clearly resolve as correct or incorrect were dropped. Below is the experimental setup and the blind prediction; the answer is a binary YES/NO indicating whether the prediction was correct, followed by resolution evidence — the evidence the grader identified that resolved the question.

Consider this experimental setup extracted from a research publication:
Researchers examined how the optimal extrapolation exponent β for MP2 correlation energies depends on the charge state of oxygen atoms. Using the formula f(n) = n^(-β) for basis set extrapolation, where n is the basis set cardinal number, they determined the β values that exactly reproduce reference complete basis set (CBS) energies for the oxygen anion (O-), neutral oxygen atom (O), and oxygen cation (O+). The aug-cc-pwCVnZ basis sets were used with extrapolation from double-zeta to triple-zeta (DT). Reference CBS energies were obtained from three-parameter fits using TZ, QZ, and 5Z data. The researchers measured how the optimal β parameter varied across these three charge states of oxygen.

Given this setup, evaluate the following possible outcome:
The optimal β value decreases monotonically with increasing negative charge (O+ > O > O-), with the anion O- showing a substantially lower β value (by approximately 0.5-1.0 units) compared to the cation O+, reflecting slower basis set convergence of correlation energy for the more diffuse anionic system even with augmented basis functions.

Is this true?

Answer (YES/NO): NO